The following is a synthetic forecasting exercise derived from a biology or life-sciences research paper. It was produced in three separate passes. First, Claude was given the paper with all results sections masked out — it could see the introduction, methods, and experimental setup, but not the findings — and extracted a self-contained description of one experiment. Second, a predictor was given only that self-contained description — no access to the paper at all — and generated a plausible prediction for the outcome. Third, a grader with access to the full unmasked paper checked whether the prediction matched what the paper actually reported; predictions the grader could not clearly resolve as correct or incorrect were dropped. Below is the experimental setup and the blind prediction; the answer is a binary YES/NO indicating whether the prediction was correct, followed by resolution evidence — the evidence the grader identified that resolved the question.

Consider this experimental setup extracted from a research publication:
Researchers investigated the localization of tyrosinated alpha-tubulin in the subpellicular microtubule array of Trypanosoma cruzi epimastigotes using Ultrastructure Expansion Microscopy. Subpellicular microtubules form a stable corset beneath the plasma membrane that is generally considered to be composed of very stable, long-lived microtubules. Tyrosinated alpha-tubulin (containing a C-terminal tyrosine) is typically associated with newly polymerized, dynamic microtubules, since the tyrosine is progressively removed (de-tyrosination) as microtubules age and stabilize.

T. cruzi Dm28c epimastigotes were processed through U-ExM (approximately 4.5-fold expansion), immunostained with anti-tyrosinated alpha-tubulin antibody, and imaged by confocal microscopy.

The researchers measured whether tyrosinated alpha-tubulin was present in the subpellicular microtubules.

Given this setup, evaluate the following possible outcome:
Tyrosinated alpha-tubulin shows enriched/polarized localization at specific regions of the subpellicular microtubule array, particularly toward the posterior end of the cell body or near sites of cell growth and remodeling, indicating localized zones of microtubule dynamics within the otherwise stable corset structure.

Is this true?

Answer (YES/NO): YES